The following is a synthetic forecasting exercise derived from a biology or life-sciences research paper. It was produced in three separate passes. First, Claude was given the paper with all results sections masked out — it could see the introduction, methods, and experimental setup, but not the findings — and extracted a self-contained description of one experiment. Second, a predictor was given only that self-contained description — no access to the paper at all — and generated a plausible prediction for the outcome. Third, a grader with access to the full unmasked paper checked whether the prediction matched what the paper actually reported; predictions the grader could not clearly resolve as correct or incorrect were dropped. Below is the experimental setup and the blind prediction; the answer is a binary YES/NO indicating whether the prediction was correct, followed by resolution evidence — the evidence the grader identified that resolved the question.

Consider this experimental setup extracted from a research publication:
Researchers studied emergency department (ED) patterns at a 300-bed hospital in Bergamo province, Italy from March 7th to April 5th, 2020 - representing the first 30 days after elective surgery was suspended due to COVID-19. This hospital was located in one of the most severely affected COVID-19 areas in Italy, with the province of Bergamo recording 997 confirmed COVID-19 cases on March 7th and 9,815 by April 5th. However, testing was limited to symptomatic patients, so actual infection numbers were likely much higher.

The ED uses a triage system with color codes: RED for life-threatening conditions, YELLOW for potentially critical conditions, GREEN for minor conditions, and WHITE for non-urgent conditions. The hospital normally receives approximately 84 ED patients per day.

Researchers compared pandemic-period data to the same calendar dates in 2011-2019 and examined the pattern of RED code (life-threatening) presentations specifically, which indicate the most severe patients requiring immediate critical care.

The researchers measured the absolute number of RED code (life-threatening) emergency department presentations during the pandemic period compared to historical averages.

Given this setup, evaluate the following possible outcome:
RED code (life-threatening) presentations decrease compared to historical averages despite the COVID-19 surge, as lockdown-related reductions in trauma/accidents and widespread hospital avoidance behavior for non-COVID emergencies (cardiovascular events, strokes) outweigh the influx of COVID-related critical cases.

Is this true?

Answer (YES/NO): NO